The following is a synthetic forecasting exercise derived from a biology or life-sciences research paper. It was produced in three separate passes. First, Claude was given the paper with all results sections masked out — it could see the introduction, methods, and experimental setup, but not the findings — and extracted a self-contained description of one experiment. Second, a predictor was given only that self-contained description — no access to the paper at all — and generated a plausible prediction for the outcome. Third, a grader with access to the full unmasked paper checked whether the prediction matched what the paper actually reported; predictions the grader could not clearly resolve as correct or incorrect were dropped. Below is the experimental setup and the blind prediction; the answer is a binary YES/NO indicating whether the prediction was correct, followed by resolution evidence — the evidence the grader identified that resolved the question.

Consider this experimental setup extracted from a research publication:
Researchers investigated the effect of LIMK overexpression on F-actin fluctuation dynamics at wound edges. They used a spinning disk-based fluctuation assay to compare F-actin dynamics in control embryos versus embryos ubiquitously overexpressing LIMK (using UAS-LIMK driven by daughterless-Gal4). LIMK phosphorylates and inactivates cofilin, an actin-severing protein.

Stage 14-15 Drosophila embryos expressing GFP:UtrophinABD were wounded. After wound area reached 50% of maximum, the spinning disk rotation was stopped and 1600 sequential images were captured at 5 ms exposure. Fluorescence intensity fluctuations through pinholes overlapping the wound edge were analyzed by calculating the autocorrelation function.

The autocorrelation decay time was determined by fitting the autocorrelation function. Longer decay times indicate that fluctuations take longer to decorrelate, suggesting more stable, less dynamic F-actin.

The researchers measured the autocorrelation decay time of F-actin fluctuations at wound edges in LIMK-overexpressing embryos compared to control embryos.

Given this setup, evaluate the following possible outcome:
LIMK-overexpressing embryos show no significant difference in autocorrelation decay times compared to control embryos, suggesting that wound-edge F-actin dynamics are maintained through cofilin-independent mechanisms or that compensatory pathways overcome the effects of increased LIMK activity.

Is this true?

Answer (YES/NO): NO